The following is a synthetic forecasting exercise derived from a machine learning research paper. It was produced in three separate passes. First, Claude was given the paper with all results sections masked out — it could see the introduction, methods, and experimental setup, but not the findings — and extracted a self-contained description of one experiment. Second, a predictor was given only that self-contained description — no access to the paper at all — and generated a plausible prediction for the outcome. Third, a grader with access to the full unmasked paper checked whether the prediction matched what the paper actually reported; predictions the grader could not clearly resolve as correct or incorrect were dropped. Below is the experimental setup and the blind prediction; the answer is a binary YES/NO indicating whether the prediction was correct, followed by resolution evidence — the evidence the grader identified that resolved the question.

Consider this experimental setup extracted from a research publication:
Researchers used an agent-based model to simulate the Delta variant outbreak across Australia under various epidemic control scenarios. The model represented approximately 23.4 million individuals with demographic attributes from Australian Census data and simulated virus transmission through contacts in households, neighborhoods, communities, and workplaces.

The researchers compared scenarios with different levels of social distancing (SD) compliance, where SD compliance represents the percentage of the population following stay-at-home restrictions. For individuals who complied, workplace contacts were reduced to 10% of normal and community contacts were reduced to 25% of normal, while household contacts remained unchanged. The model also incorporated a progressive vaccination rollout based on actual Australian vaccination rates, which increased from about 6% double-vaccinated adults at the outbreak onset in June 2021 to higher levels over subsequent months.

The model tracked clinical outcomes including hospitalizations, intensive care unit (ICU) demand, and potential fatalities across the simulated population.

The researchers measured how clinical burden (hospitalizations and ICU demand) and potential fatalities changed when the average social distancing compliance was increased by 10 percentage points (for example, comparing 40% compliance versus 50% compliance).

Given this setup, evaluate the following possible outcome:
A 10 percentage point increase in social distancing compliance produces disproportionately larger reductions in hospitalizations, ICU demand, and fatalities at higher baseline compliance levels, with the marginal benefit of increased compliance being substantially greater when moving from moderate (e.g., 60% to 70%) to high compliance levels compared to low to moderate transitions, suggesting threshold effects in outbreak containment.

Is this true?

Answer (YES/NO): NO